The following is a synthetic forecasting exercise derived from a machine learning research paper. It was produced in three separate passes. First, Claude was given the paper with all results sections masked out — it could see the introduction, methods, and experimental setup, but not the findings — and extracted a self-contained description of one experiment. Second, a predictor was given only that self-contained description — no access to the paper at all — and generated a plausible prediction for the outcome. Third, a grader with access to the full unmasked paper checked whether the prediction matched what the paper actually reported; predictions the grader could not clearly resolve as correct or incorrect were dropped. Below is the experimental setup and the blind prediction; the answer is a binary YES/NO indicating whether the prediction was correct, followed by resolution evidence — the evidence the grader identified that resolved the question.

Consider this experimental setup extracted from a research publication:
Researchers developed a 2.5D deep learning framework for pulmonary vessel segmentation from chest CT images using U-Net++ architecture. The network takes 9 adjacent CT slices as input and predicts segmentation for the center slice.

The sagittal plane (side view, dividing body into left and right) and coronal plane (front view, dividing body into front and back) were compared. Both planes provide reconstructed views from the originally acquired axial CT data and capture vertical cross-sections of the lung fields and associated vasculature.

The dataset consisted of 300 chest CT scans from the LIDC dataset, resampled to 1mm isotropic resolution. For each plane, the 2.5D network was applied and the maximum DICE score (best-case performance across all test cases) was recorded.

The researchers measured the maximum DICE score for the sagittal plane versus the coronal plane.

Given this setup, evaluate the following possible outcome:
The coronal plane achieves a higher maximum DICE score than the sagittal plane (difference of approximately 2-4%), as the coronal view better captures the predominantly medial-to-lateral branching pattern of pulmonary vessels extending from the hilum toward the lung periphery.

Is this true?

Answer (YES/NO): NO